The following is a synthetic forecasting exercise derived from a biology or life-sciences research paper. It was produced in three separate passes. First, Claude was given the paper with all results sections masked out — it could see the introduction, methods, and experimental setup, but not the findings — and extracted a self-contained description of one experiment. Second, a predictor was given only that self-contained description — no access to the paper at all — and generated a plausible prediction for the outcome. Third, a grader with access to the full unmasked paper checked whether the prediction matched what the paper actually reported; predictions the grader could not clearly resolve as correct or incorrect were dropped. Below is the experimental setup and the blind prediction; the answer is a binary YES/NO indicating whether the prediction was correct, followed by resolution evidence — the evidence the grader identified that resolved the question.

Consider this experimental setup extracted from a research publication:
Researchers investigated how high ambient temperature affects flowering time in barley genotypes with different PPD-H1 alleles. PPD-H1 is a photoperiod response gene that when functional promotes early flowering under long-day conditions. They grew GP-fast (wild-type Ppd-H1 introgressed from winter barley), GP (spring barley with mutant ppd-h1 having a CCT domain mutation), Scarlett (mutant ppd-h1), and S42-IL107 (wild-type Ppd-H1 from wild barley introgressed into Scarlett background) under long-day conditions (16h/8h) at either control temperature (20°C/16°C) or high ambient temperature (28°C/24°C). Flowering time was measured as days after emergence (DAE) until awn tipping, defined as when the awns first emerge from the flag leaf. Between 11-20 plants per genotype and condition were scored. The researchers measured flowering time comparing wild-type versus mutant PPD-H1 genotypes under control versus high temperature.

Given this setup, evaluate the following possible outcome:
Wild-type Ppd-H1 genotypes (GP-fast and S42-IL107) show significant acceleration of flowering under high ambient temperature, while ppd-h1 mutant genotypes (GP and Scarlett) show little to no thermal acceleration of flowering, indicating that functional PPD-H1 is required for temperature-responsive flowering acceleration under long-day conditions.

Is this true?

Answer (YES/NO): NO